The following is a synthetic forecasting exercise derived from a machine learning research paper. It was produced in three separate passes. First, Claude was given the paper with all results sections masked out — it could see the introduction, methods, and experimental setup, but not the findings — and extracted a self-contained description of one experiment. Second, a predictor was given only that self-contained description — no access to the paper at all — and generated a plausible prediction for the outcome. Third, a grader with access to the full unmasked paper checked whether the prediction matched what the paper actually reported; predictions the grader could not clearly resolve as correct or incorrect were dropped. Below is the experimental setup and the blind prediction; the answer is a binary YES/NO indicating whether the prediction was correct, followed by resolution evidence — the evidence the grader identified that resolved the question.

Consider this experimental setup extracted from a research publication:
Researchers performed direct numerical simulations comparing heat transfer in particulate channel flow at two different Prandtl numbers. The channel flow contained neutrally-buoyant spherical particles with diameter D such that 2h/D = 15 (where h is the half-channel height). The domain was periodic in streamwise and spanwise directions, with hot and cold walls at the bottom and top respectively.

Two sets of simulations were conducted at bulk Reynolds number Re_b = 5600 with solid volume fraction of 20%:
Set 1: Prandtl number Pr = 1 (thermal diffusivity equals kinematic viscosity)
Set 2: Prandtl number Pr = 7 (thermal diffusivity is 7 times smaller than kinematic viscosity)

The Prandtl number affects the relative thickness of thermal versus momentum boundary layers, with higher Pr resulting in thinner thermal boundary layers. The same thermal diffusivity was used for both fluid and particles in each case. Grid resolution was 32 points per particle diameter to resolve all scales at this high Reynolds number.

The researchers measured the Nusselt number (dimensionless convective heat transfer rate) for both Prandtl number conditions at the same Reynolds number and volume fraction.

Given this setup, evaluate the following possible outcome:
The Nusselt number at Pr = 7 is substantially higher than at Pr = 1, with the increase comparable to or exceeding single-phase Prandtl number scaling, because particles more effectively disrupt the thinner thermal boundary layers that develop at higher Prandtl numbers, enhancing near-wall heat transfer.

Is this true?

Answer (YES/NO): YES